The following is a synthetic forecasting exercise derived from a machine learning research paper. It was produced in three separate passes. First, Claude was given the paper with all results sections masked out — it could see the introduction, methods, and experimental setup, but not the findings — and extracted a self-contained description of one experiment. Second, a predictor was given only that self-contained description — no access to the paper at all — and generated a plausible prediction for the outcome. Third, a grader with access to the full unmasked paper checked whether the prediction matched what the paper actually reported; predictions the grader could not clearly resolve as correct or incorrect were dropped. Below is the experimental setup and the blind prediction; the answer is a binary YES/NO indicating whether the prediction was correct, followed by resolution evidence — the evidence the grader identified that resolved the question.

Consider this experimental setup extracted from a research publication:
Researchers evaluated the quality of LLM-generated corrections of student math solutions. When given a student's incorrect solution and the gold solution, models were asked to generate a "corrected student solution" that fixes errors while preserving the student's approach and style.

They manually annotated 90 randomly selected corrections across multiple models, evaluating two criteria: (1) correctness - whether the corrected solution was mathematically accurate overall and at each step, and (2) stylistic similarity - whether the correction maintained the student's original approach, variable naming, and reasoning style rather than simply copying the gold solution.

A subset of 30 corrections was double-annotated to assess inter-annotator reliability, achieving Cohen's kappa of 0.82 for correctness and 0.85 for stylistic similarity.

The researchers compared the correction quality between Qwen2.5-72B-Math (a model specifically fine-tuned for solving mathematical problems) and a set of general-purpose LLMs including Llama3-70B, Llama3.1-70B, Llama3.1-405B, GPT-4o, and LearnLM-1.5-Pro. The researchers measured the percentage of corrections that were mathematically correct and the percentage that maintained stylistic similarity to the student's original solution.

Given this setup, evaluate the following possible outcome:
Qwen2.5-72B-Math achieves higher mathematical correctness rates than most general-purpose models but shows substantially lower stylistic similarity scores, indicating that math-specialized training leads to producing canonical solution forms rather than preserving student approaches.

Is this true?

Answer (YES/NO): NO